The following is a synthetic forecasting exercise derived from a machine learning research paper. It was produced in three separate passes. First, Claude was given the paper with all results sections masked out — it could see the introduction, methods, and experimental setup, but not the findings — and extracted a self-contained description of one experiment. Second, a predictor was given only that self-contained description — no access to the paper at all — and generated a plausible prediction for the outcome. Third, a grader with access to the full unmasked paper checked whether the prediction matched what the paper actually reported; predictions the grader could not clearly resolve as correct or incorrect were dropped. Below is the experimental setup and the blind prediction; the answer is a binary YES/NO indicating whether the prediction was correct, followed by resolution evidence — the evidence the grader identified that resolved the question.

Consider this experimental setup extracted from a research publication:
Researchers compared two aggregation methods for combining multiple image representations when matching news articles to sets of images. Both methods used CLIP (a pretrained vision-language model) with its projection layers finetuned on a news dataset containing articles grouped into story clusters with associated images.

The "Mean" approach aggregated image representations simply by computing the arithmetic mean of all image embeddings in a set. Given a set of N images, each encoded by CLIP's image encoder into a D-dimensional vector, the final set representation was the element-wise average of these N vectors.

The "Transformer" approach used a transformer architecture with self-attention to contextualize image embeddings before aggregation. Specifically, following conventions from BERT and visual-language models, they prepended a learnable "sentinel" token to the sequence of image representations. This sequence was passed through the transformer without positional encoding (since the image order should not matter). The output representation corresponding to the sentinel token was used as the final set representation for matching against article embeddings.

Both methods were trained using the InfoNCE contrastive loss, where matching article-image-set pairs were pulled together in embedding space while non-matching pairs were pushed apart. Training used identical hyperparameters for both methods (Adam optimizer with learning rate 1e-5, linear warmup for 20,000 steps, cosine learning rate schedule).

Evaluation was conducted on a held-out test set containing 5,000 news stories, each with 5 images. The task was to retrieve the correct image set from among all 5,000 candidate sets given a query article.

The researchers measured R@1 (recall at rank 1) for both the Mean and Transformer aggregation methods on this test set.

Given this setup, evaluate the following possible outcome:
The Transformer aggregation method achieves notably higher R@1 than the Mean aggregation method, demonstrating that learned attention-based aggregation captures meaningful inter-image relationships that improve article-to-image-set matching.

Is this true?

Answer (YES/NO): NO